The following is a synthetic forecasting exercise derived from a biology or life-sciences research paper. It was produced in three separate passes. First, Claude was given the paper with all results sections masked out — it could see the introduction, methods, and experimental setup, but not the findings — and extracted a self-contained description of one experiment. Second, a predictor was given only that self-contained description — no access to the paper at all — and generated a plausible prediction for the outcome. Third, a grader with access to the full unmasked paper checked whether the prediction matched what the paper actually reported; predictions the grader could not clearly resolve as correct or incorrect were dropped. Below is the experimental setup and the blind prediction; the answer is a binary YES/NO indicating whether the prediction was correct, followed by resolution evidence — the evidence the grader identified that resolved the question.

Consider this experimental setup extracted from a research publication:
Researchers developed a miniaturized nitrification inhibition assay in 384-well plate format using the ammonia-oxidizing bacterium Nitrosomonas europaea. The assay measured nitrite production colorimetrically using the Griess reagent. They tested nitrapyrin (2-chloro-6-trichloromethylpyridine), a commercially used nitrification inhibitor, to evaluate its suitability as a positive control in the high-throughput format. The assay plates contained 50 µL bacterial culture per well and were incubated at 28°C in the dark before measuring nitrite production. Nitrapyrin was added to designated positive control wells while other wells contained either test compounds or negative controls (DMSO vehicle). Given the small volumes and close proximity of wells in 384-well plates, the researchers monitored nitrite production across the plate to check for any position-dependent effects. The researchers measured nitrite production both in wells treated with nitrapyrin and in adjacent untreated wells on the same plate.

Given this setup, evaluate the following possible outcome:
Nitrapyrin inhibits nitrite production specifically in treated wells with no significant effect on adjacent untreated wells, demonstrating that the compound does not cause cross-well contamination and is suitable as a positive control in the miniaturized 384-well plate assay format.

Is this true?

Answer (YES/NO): NO